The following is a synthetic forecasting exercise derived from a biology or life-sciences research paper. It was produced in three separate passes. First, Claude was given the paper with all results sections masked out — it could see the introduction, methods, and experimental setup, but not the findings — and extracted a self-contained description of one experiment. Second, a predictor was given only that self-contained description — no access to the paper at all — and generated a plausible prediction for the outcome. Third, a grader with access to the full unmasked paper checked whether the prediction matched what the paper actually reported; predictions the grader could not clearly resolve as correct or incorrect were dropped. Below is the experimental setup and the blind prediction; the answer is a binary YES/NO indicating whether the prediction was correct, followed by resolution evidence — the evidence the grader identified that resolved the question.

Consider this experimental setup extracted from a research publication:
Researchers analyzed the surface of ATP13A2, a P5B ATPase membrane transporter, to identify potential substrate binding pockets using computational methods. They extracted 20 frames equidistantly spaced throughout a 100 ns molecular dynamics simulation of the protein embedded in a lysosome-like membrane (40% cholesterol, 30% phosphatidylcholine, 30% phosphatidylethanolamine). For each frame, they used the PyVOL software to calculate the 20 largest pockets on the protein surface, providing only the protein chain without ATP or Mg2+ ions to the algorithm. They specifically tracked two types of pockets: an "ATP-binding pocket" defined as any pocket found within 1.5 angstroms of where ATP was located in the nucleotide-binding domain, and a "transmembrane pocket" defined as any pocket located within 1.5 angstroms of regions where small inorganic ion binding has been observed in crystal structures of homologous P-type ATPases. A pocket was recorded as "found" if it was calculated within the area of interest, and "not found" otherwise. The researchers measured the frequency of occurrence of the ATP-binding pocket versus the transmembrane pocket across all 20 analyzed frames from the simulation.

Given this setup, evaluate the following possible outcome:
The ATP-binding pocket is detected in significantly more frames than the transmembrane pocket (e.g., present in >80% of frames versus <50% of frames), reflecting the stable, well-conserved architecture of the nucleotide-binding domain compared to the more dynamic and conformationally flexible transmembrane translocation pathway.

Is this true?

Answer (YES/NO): NO